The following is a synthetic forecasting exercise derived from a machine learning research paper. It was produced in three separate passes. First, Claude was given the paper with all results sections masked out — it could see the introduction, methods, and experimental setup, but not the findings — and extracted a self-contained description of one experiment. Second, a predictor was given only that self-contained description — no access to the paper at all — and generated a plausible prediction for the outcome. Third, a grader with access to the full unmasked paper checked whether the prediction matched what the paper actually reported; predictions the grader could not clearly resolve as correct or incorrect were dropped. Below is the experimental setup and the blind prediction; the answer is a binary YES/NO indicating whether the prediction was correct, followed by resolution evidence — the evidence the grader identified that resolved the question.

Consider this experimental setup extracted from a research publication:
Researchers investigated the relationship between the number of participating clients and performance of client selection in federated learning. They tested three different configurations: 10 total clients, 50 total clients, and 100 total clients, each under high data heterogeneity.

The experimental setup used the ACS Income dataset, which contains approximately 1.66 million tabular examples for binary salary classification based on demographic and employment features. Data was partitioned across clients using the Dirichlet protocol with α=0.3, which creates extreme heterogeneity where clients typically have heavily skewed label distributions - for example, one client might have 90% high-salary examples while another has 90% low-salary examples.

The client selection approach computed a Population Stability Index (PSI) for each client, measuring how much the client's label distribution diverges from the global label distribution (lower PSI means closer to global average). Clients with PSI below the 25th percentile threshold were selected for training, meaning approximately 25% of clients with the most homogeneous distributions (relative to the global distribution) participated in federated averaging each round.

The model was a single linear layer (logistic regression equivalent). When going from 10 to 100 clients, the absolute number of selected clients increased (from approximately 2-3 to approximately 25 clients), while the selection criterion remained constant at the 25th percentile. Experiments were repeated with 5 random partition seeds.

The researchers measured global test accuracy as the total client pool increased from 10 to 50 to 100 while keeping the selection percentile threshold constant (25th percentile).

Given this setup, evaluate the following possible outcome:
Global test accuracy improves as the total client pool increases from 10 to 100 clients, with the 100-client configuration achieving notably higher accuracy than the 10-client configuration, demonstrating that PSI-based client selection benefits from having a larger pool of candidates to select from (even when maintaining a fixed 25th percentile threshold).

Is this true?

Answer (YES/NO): YES